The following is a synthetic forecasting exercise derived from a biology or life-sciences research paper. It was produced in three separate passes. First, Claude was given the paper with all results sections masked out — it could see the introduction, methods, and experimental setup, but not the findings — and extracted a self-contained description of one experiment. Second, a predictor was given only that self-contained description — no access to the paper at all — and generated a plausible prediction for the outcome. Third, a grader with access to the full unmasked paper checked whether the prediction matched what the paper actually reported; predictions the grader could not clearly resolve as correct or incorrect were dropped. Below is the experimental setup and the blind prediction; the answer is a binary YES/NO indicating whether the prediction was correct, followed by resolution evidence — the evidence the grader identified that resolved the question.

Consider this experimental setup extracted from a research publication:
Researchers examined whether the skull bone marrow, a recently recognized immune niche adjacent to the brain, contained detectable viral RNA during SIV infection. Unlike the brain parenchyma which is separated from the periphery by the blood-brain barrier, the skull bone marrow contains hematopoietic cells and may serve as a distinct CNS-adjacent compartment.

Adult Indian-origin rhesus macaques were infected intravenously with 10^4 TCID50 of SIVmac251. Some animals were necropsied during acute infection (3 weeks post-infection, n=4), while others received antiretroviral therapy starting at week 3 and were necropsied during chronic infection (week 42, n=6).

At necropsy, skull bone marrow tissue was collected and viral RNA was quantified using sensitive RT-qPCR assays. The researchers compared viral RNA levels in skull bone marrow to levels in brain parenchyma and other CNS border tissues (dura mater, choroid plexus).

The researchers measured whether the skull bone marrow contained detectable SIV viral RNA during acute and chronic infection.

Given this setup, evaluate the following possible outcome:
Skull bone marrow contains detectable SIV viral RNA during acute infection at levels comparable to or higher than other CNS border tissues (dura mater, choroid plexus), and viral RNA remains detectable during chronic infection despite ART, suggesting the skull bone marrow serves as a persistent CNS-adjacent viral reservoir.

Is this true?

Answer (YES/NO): NO